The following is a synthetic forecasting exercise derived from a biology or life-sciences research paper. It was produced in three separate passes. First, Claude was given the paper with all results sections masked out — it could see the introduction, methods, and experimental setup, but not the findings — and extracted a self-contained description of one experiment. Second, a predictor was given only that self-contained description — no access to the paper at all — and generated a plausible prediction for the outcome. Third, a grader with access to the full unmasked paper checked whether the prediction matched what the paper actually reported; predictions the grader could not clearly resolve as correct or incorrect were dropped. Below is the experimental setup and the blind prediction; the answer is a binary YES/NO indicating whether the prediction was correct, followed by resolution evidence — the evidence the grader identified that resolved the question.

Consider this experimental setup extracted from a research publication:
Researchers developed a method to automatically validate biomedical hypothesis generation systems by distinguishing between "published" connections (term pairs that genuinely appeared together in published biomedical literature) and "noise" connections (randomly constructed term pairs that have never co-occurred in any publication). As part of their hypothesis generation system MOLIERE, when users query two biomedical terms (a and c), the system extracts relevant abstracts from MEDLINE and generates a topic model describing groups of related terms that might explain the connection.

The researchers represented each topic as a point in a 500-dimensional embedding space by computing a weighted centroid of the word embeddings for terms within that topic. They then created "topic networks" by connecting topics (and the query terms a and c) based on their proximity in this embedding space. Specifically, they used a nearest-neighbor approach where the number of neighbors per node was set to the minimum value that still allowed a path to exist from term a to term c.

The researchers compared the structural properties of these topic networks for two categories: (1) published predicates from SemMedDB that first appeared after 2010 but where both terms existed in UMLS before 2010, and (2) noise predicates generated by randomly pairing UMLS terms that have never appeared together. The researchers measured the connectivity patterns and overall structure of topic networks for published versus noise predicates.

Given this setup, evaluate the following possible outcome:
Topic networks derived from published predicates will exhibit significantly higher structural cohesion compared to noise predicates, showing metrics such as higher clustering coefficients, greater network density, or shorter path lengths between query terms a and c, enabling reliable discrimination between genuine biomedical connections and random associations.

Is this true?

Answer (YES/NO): NO